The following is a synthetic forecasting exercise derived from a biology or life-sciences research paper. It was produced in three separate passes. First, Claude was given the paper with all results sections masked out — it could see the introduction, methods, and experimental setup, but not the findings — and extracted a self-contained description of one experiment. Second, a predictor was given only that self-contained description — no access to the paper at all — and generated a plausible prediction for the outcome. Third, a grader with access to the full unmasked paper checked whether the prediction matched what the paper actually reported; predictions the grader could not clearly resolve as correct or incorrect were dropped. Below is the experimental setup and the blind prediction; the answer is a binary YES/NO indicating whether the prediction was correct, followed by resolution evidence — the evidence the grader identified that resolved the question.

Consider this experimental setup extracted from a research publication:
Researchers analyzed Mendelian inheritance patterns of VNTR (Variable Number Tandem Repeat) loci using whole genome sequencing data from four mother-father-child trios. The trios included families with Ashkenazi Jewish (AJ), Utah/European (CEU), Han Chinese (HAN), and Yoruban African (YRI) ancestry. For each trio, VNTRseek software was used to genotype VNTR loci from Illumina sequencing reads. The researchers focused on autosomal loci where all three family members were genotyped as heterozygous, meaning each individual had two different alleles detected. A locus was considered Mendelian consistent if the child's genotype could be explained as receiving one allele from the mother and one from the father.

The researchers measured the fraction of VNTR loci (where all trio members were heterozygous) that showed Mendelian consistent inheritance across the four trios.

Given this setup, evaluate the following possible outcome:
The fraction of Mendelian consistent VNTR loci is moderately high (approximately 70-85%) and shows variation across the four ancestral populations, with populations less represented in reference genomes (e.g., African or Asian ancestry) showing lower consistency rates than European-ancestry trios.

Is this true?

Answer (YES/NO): NO